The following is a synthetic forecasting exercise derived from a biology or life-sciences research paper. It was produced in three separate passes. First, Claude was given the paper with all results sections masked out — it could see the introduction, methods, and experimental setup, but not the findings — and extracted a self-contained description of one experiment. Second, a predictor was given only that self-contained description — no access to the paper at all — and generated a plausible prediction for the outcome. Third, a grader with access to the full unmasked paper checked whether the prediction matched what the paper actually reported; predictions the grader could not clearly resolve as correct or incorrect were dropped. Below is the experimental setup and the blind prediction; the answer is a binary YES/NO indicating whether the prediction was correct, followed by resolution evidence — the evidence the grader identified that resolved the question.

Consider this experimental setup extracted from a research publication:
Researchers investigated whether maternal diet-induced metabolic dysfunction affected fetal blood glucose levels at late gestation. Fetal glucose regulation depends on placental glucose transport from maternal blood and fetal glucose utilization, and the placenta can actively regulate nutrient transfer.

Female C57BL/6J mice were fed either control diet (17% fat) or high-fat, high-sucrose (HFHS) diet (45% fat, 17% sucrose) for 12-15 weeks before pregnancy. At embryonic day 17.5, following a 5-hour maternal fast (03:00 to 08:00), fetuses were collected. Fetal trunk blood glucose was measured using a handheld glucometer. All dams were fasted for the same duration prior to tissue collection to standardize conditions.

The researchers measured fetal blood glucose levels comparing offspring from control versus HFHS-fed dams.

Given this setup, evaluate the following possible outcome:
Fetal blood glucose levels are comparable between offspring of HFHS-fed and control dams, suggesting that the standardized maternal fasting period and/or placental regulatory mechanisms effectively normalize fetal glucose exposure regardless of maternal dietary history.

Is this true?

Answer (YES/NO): YES